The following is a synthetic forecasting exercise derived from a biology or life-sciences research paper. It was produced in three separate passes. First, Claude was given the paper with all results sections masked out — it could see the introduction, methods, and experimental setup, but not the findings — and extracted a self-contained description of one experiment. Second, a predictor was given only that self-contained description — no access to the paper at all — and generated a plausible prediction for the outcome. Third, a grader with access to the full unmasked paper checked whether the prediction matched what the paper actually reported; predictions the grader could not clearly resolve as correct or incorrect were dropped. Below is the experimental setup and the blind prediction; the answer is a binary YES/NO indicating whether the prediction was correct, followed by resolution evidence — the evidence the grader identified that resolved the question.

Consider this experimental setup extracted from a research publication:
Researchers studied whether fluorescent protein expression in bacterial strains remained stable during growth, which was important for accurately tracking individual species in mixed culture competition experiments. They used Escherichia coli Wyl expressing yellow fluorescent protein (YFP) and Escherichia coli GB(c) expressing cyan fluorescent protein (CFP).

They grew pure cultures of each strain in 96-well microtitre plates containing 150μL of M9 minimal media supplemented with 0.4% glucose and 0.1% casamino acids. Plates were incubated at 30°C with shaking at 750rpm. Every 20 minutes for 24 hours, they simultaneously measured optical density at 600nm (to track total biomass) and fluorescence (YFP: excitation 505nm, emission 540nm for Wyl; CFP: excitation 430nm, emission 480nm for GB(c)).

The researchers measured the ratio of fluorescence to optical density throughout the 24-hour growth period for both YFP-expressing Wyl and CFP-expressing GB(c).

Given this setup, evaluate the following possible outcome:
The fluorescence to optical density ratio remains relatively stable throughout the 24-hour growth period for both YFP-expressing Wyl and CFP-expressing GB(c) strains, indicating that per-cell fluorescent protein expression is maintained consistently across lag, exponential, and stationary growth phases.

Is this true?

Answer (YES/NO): YES